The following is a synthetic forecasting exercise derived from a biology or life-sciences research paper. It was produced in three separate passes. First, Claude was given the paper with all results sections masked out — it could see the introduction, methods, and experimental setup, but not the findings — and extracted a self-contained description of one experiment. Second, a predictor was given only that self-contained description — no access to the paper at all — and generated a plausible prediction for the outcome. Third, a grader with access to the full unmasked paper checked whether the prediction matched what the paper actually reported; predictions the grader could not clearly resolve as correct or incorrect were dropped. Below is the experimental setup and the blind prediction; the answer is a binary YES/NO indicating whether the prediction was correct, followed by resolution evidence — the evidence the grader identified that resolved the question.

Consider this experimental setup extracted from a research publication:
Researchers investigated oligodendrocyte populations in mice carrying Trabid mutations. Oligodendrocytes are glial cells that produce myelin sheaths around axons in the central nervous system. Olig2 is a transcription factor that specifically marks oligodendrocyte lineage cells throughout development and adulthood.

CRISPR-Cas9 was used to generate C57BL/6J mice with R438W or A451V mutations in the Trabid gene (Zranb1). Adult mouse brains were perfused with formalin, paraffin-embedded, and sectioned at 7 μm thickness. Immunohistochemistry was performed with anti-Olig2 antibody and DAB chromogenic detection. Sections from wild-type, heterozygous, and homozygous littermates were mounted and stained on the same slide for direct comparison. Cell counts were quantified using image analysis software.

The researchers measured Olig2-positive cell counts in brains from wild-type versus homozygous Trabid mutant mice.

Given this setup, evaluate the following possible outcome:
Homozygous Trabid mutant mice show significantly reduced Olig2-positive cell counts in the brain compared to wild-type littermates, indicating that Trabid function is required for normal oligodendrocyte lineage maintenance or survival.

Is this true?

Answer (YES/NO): YES